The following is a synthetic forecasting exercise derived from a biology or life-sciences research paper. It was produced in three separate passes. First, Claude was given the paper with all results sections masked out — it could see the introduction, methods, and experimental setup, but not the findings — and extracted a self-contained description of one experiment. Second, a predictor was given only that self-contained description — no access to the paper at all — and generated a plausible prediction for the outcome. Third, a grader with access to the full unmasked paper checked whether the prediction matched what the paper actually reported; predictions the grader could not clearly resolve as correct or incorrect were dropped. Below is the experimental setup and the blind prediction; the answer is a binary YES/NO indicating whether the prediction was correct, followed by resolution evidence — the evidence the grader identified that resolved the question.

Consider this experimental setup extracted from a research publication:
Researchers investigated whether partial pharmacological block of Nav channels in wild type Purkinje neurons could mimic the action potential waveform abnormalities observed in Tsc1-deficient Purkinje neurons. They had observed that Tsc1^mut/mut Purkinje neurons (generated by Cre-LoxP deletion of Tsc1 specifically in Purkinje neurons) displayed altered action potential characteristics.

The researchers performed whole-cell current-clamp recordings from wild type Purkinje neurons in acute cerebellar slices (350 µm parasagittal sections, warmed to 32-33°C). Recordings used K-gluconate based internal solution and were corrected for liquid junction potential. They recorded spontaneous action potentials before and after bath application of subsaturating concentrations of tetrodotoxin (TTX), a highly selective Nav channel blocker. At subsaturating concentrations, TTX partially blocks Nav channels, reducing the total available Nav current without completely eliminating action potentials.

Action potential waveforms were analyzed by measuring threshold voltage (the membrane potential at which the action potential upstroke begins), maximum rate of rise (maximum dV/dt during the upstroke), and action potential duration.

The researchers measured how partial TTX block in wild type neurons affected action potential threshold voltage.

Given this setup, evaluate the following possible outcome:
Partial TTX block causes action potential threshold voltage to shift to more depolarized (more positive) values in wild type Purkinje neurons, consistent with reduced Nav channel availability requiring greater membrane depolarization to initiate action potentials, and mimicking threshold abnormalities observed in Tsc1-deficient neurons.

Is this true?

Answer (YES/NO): YES